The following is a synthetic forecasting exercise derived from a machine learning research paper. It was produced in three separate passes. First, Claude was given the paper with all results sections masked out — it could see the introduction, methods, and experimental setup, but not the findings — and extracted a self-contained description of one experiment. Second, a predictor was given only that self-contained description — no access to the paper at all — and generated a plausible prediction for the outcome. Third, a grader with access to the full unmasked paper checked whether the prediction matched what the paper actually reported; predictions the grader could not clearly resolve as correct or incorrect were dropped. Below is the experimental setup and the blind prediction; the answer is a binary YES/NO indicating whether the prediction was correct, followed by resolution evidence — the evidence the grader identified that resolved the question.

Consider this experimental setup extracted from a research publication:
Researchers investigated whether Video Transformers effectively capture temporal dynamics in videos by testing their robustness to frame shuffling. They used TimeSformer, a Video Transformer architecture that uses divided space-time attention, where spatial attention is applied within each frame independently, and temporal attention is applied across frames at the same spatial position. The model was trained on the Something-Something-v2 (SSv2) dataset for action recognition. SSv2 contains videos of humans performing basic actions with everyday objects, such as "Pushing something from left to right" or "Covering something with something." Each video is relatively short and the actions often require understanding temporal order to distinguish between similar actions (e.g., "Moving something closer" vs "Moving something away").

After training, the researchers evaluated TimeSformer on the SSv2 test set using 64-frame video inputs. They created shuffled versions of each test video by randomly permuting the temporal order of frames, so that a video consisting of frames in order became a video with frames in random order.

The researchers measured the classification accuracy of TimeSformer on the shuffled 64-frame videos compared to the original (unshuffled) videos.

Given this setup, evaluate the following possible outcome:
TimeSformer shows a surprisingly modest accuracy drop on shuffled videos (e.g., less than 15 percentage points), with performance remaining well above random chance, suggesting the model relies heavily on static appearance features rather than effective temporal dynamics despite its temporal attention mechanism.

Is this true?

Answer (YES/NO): YES